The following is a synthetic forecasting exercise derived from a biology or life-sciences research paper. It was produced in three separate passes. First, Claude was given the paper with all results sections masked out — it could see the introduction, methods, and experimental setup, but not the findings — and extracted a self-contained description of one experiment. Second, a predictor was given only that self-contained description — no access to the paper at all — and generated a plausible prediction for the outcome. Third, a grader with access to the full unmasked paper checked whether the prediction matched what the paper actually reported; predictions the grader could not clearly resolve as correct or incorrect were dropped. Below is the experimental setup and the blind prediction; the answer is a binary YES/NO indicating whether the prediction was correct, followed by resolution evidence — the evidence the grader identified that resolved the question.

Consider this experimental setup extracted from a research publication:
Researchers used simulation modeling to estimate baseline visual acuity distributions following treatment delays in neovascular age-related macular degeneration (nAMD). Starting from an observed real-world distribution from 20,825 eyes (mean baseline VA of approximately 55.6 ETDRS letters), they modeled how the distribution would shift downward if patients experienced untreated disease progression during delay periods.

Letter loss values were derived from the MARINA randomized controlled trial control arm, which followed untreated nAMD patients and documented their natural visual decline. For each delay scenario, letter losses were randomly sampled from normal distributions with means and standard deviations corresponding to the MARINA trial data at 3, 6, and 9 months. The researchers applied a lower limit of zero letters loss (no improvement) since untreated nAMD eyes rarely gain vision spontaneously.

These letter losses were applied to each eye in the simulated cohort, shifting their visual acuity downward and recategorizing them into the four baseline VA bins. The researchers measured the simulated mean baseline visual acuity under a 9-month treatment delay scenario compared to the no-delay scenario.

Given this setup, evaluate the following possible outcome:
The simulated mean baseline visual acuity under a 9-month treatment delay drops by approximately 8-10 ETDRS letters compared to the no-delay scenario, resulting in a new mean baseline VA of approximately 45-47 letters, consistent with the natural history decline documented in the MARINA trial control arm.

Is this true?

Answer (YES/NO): YES